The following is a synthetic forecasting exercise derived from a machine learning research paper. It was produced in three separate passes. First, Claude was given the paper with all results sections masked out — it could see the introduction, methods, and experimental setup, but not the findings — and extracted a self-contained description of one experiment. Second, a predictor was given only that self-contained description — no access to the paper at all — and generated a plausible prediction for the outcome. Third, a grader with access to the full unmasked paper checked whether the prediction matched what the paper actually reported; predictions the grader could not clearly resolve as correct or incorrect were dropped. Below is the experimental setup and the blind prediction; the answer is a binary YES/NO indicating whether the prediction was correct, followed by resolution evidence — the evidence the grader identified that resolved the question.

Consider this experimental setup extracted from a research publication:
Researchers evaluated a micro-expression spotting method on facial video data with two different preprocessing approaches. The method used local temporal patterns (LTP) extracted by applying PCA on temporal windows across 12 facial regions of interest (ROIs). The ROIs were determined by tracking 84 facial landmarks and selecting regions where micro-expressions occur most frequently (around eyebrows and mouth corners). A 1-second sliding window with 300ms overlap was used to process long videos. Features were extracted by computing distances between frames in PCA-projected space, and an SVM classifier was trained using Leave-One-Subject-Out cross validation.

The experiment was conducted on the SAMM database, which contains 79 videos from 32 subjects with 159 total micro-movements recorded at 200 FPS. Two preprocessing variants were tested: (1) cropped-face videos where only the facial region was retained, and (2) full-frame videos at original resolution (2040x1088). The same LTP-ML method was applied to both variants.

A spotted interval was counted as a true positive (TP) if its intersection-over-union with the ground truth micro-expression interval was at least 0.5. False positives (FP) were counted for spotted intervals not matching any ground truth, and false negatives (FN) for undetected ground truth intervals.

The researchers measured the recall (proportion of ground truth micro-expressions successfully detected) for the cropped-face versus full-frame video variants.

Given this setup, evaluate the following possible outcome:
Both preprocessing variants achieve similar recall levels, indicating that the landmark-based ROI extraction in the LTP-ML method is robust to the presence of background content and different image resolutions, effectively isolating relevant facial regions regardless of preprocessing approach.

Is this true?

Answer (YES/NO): NO